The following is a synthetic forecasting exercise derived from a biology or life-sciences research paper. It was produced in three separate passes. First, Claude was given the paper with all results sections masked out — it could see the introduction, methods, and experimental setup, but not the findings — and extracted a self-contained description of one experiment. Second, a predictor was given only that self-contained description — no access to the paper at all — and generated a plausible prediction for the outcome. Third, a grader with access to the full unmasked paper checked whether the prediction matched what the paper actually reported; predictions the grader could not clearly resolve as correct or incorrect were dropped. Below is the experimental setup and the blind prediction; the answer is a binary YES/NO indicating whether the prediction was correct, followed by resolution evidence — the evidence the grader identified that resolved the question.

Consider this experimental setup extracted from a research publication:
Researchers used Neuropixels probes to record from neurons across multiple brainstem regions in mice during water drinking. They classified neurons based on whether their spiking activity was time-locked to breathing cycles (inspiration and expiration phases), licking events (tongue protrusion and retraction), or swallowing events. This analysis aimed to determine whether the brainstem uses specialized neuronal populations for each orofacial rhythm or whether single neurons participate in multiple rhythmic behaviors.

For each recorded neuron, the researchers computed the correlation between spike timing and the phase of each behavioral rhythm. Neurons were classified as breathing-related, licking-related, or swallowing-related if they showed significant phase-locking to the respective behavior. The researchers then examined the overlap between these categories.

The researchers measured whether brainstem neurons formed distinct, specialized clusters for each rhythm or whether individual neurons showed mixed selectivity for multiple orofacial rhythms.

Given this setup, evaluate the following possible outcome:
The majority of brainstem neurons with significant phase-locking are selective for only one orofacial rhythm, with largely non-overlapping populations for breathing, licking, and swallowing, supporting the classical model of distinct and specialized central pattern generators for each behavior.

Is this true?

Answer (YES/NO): YES